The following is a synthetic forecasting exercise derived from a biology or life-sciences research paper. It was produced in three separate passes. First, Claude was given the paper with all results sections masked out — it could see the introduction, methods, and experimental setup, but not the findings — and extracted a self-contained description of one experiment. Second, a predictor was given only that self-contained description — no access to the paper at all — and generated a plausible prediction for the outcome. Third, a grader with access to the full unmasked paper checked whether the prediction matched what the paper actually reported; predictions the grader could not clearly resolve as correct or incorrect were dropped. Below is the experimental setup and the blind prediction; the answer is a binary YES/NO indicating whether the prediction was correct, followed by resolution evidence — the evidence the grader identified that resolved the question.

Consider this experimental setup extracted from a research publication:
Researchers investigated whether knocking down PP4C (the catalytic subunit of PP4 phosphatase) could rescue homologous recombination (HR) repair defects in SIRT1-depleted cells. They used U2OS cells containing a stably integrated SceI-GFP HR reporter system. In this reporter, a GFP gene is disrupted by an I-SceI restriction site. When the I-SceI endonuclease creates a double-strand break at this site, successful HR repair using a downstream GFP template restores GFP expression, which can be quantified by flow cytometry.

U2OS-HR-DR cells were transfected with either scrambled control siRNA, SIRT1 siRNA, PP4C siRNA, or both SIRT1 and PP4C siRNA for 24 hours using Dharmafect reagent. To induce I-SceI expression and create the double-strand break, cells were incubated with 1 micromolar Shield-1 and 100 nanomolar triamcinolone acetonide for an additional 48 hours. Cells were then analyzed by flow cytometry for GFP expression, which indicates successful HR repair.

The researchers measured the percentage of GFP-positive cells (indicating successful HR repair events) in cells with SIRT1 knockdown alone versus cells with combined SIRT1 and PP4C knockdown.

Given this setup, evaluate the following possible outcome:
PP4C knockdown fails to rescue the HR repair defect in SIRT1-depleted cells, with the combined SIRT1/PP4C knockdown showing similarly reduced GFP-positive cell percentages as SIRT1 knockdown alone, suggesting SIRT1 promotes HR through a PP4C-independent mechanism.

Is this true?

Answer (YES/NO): NO